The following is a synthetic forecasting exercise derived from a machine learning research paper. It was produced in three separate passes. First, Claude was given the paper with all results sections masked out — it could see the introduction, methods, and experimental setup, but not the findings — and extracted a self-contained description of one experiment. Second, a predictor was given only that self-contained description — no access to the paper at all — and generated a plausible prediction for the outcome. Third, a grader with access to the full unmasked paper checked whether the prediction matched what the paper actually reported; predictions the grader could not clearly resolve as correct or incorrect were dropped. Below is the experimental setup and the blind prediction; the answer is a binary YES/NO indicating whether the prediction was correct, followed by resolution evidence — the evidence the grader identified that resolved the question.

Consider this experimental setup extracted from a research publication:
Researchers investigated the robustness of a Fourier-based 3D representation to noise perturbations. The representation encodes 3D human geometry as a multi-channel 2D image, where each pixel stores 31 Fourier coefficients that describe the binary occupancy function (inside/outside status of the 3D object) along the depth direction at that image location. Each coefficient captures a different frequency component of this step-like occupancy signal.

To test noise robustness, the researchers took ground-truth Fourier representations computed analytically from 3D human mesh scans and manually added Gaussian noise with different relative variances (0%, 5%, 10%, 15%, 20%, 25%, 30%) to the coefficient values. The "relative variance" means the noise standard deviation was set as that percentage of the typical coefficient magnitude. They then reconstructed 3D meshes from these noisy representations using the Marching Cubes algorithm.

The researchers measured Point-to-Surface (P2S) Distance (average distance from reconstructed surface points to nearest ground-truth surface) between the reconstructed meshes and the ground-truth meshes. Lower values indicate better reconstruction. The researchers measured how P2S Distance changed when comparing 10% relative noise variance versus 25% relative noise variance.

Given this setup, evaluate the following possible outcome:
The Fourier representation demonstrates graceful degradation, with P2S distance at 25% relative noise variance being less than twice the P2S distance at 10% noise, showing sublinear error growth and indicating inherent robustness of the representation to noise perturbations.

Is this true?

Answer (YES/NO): YES